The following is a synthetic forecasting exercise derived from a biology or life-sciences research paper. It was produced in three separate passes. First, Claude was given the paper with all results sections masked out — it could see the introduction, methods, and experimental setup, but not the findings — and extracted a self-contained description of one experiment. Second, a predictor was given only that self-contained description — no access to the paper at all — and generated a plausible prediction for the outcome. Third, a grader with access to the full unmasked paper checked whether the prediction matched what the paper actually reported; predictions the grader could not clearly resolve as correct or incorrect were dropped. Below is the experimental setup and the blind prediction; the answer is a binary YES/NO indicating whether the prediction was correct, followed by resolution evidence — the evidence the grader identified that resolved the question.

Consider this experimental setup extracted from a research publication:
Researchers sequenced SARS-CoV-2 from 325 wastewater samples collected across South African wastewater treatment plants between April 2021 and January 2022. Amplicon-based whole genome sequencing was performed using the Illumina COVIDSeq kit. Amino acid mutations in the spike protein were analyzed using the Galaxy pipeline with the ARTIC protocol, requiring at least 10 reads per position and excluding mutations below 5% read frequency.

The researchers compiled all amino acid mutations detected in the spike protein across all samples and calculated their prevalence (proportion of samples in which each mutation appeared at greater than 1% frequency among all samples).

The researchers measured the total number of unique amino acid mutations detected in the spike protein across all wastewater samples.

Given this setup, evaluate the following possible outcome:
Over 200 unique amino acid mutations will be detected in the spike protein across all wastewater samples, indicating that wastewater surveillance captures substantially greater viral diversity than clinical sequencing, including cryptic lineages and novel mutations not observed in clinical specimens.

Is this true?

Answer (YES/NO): YES